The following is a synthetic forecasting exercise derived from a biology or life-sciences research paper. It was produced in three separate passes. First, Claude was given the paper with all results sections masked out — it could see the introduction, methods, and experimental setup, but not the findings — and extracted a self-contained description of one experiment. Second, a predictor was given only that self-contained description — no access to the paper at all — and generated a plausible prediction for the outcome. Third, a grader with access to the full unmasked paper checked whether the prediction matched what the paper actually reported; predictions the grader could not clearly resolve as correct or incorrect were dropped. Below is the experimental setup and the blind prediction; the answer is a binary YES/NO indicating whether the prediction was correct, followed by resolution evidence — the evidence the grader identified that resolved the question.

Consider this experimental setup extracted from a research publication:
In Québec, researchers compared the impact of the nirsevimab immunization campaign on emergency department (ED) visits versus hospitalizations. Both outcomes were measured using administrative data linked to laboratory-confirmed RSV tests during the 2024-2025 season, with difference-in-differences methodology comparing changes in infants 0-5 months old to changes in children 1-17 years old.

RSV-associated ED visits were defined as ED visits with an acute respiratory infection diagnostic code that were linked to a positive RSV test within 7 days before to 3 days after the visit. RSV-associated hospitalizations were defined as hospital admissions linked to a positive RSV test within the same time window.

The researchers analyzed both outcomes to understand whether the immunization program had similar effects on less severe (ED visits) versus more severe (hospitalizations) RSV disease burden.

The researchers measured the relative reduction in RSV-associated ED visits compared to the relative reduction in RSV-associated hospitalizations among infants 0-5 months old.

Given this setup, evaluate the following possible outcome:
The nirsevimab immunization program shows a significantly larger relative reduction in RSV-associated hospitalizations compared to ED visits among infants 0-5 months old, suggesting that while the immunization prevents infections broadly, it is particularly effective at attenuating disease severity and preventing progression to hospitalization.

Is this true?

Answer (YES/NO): NO